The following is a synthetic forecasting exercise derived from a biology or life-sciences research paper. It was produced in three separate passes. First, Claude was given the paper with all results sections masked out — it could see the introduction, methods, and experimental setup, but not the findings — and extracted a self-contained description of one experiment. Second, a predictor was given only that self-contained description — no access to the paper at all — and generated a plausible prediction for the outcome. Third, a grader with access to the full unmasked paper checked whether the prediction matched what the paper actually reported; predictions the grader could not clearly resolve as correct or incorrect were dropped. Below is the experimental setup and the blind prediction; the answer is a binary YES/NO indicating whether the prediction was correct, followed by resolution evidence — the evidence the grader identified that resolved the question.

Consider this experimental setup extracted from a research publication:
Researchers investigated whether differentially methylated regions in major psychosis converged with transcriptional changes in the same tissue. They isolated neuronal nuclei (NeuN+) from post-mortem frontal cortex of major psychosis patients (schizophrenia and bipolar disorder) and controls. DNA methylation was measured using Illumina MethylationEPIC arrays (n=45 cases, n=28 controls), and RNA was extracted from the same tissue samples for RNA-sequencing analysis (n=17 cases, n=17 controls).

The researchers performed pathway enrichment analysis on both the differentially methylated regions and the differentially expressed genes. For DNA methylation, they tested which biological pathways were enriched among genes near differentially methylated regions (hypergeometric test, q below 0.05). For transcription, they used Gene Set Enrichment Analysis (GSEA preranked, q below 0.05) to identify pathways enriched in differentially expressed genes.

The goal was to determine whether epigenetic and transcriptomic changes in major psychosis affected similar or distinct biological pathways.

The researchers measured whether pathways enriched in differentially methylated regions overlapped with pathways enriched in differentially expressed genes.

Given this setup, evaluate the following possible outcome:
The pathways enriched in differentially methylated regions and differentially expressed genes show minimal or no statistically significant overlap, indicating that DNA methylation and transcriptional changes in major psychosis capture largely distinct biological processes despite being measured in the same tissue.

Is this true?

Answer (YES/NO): NO